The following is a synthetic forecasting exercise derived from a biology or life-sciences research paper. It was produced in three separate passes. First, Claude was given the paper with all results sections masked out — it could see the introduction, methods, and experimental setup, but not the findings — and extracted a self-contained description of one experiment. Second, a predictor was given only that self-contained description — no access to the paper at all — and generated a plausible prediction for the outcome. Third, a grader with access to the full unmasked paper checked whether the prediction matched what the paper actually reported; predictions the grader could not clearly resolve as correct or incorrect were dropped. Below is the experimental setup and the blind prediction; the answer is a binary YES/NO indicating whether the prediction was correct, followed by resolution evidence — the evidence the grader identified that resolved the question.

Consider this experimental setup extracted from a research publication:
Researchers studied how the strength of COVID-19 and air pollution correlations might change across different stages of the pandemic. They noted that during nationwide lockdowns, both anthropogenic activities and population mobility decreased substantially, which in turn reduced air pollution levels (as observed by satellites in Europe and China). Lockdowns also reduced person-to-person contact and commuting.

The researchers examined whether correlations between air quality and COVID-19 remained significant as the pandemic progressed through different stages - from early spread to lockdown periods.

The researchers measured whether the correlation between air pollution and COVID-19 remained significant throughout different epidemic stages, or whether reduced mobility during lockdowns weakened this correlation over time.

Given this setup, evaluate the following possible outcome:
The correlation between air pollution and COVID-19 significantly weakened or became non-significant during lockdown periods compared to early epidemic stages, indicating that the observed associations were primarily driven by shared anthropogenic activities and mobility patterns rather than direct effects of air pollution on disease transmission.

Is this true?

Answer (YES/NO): NO